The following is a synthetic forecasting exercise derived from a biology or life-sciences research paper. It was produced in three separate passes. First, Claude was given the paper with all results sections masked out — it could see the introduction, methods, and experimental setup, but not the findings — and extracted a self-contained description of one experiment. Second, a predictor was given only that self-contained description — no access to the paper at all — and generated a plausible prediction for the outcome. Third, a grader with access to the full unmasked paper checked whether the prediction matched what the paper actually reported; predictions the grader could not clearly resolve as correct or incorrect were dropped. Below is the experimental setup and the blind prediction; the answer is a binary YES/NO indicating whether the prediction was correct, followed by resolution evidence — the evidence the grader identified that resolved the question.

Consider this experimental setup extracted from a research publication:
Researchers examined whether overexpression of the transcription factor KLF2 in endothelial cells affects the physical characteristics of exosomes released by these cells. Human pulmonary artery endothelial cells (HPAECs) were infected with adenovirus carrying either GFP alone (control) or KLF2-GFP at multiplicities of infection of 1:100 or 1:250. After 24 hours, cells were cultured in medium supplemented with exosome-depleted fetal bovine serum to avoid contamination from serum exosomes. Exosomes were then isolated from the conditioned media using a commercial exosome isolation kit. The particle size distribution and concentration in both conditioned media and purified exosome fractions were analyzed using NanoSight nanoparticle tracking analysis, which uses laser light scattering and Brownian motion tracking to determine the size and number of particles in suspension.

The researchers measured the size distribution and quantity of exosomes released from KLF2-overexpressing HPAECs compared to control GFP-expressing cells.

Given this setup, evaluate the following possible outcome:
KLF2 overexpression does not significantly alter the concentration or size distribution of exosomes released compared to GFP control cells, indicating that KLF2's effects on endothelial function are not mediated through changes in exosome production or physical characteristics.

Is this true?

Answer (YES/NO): YES